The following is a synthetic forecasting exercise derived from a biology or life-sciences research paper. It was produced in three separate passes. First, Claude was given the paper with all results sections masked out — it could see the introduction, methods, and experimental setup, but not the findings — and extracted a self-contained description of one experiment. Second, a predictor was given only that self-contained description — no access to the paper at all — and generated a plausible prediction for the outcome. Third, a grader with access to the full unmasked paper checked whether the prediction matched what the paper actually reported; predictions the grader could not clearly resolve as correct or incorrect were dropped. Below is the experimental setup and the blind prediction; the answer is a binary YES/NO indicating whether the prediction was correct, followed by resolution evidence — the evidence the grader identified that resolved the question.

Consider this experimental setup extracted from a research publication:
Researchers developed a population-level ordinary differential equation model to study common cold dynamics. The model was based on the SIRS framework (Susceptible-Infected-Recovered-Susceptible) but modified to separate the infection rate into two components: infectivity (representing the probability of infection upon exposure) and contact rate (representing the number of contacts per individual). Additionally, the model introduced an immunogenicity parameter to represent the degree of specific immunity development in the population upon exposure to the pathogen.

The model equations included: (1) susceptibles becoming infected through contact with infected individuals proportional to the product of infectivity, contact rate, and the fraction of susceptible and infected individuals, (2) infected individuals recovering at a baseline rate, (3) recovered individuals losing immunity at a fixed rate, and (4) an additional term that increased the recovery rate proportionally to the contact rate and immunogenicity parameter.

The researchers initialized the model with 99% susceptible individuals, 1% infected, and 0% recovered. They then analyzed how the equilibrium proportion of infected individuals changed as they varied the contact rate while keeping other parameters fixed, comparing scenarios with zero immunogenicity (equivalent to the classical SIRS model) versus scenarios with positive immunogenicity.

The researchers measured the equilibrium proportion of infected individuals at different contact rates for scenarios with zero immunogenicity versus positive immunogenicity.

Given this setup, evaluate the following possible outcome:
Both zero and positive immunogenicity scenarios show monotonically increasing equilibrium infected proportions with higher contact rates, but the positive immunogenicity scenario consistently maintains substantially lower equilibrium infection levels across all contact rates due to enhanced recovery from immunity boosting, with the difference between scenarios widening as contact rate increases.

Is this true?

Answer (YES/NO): NO